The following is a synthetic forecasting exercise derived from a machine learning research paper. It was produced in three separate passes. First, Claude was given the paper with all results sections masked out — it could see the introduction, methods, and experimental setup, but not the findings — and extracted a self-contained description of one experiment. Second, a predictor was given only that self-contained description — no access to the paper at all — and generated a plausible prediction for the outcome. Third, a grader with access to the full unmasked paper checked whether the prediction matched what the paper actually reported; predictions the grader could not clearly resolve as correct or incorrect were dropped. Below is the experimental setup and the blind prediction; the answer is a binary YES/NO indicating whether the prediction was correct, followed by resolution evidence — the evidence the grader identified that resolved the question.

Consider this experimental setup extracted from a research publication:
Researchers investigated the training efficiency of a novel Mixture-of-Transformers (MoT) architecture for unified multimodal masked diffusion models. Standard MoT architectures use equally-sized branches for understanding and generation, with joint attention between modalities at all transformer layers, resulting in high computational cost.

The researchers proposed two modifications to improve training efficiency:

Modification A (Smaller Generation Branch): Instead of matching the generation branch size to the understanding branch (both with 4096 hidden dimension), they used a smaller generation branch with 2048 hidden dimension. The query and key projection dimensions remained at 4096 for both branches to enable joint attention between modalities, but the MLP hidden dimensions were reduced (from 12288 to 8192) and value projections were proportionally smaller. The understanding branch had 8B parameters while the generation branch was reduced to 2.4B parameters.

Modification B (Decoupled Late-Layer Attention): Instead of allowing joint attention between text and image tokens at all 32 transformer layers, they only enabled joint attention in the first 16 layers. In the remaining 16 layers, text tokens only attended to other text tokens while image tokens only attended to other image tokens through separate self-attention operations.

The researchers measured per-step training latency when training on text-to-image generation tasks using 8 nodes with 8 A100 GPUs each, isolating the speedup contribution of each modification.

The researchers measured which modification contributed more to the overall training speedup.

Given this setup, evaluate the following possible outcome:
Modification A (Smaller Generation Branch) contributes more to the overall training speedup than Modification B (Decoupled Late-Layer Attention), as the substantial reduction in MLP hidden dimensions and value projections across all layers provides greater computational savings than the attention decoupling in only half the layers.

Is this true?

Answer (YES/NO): YES